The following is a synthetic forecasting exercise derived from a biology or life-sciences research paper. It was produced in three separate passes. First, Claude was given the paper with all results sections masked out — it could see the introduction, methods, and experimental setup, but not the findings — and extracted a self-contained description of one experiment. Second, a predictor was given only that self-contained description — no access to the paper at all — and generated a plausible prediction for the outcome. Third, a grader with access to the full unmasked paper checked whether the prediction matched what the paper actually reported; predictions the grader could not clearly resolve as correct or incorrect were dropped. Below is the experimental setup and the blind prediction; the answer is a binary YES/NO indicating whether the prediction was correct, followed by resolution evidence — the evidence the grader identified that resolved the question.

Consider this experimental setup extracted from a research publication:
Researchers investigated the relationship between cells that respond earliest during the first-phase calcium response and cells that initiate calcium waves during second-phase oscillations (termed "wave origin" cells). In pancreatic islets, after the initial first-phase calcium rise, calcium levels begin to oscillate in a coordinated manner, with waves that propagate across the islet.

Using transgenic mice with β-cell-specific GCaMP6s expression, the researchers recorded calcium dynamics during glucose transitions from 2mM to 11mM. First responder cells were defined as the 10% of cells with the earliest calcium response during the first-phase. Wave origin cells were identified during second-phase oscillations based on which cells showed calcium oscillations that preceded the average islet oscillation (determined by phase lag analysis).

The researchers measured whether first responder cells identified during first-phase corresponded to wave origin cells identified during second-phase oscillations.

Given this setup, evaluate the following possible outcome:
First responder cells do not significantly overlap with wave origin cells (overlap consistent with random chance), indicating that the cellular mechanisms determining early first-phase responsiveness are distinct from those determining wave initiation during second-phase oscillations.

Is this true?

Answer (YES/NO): YES